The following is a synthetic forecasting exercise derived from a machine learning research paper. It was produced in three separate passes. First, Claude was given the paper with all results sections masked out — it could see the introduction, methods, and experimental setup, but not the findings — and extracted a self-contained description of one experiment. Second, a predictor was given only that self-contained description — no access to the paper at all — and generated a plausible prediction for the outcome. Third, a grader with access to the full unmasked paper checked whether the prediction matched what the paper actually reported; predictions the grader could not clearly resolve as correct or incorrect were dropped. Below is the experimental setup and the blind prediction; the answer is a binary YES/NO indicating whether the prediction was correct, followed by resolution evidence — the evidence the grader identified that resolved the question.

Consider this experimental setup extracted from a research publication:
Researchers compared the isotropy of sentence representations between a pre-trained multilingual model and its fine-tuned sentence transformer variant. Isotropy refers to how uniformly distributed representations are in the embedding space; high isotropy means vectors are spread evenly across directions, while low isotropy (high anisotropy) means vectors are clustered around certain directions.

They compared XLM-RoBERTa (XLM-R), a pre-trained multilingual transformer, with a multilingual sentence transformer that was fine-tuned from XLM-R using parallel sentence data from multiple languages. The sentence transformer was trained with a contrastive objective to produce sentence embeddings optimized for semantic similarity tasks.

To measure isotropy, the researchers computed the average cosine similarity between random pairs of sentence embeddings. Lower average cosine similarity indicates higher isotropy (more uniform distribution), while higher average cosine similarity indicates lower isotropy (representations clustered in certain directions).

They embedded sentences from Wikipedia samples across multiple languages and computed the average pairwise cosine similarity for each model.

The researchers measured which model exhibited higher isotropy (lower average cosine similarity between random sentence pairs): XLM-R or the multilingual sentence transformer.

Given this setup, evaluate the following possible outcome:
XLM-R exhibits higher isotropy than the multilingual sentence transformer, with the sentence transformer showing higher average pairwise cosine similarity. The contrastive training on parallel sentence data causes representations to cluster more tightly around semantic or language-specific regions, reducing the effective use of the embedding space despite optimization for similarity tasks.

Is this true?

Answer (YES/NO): NO